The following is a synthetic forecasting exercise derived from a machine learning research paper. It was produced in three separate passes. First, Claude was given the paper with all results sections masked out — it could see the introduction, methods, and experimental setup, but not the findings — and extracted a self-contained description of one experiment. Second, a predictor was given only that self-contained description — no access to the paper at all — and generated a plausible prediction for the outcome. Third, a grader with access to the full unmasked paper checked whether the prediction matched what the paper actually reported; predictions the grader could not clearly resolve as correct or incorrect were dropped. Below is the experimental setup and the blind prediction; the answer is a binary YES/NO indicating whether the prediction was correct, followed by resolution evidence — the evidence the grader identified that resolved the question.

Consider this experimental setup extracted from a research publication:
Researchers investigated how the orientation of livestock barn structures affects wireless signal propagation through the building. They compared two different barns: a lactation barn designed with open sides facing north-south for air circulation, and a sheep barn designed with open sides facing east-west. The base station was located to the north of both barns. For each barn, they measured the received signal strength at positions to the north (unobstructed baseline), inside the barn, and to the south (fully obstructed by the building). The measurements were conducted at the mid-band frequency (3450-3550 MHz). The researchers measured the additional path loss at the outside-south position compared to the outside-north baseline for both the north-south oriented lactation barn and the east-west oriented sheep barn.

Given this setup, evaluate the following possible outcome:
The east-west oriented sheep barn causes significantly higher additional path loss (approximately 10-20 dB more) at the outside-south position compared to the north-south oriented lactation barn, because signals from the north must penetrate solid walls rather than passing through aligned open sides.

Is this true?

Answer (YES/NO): YES